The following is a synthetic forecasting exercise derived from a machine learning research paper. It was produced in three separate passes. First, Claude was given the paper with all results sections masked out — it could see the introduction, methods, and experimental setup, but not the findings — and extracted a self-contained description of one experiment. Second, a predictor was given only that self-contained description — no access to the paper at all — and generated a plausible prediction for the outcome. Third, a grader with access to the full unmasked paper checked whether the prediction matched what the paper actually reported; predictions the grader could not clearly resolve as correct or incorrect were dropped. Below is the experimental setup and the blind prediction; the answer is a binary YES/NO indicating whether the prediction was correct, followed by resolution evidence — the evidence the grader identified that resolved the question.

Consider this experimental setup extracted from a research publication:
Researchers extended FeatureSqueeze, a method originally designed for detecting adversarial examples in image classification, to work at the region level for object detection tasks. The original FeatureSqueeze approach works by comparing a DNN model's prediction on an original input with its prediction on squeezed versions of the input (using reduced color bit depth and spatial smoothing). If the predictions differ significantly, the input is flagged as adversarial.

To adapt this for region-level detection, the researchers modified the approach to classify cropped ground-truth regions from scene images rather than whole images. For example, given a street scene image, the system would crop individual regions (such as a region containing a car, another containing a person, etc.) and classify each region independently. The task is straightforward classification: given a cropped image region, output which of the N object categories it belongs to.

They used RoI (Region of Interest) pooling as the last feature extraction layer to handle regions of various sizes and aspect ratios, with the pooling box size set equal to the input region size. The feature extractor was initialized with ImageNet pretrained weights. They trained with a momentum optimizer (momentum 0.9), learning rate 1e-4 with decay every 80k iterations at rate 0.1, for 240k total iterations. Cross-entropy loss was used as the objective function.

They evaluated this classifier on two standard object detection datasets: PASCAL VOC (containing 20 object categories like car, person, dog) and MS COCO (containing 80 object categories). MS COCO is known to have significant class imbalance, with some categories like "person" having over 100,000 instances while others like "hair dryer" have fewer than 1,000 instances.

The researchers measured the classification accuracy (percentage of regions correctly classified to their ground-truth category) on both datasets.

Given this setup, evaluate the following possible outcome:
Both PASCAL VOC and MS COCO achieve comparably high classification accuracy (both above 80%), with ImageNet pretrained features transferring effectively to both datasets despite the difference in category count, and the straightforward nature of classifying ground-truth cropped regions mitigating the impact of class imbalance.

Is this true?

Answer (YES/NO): NO